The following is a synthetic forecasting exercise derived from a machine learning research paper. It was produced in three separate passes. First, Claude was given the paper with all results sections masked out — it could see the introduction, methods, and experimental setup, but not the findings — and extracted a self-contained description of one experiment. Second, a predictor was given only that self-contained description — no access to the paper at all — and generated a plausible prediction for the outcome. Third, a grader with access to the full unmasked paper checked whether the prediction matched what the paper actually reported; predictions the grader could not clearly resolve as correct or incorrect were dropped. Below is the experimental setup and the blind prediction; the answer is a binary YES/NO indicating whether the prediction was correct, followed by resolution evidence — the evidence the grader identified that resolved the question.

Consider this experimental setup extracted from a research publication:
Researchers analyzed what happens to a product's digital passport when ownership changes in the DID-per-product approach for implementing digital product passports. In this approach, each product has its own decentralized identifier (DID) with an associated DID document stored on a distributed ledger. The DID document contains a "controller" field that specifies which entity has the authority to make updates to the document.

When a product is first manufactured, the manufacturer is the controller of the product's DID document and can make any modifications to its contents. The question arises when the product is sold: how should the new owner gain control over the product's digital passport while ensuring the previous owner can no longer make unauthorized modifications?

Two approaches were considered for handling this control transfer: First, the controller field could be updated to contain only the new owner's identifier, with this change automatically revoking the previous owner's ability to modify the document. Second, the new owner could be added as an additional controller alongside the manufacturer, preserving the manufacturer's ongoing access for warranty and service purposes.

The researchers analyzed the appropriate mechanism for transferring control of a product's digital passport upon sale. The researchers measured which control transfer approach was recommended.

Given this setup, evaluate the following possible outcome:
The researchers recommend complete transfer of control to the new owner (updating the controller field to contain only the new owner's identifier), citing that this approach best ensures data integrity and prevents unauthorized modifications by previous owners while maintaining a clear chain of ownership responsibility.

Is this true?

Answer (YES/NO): NO